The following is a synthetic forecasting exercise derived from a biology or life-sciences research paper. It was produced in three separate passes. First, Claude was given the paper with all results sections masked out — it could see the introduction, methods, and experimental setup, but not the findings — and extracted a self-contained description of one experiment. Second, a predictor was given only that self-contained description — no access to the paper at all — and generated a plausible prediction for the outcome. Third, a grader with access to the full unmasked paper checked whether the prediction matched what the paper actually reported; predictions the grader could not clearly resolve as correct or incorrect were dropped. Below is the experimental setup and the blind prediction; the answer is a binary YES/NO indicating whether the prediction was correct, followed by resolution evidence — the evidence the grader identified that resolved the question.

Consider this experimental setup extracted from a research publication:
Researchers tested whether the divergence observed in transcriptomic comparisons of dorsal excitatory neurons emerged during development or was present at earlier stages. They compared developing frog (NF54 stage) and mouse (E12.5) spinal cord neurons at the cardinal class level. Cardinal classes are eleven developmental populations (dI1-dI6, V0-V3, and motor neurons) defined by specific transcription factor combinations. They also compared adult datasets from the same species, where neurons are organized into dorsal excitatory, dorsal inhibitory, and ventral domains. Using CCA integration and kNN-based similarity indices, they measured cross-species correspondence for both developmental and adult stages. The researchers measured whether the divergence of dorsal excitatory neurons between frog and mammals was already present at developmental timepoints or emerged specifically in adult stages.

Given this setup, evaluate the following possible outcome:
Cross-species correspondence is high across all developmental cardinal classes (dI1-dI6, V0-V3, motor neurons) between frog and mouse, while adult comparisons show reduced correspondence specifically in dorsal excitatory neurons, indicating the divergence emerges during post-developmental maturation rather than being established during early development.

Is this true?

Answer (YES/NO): YES